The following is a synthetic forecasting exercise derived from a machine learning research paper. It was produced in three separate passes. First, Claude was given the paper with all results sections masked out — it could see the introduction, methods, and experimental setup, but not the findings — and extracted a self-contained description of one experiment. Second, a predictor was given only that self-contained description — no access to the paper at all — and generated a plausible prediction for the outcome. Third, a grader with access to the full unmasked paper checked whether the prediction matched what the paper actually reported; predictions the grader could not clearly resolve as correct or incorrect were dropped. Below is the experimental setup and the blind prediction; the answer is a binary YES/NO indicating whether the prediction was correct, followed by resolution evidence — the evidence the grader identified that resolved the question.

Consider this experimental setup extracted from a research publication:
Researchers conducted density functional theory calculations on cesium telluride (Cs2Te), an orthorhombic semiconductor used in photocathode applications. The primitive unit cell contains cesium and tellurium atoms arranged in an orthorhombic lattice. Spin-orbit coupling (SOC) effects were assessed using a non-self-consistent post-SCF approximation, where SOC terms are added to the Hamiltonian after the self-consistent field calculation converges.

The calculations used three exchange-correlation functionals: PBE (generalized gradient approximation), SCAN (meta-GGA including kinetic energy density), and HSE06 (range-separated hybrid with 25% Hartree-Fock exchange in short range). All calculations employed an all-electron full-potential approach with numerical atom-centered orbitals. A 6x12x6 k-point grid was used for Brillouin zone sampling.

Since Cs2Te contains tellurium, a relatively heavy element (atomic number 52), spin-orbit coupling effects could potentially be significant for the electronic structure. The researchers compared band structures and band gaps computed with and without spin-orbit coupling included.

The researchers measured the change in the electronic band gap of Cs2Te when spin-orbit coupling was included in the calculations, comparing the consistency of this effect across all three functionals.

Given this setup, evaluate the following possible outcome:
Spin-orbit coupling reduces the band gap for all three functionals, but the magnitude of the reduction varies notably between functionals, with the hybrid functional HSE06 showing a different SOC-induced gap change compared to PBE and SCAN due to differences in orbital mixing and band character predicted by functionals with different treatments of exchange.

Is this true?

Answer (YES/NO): NO